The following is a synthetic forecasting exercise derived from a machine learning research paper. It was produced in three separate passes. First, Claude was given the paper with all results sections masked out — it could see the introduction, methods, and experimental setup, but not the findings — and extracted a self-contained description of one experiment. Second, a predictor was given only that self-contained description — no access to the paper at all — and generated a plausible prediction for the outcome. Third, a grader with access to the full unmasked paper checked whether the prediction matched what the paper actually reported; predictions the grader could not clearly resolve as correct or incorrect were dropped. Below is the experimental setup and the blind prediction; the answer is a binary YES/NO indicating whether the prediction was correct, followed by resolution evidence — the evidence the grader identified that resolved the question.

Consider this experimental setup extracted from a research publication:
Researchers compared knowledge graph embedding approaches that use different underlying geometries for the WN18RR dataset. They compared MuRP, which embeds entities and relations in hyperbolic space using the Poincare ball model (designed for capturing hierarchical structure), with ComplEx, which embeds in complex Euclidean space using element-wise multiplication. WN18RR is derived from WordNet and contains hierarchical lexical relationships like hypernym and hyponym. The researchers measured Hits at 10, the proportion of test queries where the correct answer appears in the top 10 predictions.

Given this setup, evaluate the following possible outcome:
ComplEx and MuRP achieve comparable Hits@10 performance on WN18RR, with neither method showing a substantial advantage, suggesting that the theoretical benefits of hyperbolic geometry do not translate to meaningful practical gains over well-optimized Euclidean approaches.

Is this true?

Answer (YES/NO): YES